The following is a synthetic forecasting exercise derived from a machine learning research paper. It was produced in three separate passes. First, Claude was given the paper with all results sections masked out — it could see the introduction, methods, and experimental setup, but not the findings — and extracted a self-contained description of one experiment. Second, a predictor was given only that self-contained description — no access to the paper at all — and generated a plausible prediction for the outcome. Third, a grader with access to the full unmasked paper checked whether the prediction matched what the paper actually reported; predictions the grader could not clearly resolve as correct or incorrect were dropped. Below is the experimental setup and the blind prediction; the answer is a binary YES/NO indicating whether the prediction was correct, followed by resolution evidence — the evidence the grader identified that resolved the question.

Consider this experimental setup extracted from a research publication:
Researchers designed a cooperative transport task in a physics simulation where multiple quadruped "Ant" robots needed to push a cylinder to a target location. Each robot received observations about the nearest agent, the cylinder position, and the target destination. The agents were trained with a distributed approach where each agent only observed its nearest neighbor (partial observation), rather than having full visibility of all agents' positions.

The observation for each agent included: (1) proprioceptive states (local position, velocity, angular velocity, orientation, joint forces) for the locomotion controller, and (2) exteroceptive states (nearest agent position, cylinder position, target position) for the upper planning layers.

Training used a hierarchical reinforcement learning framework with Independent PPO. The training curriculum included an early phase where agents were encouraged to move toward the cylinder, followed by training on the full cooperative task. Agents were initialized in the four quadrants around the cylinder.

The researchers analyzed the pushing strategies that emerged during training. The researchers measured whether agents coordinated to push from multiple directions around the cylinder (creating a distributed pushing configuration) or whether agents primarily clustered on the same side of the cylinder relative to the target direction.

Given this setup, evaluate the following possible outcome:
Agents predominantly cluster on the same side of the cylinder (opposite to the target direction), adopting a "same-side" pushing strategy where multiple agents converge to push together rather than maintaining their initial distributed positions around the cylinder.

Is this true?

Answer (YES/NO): NO